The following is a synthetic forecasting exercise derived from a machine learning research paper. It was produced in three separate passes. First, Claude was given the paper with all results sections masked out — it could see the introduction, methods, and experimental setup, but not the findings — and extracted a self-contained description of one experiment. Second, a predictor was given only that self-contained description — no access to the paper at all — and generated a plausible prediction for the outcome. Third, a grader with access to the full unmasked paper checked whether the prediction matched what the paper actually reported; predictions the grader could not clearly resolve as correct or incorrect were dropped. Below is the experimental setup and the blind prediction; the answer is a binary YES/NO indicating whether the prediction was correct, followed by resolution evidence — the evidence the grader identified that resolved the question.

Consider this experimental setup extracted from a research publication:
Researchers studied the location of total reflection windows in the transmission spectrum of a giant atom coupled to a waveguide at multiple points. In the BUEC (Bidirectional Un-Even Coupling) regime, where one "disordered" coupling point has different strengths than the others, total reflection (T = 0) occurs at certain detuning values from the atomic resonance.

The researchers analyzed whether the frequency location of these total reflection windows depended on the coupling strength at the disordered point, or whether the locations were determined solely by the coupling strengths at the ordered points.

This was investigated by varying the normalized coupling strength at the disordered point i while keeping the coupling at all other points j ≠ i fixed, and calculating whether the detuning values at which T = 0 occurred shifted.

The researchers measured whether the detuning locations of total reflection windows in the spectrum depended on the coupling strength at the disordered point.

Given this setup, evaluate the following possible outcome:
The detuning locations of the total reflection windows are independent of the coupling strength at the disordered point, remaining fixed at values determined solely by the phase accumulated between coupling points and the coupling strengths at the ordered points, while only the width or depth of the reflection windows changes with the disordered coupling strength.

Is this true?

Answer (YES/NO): YES